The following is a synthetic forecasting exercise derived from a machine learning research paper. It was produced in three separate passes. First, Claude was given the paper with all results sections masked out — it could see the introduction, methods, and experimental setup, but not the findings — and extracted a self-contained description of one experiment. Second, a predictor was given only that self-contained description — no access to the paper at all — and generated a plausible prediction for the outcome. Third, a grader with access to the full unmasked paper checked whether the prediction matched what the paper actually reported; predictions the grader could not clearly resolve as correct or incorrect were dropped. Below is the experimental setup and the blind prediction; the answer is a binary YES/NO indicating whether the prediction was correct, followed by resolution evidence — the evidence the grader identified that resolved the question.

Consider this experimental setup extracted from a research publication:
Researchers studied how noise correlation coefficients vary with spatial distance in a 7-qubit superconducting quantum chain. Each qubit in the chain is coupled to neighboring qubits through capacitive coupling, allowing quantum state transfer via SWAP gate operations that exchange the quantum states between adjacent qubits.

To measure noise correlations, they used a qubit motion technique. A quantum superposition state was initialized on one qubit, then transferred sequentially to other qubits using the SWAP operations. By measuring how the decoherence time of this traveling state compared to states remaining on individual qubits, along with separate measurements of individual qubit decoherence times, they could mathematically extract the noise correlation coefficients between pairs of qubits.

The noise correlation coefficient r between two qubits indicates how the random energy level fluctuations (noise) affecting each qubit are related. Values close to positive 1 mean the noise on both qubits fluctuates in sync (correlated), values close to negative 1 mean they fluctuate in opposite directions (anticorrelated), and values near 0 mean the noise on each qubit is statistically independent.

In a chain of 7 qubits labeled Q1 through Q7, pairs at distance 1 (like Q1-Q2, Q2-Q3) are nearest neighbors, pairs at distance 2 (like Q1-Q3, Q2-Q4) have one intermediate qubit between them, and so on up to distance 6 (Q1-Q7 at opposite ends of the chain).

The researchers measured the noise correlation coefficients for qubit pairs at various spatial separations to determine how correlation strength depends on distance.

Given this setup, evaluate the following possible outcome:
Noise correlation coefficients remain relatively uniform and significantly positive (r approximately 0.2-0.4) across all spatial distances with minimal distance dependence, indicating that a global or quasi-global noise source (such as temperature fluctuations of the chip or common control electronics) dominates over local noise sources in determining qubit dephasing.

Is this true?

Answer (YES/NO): NO